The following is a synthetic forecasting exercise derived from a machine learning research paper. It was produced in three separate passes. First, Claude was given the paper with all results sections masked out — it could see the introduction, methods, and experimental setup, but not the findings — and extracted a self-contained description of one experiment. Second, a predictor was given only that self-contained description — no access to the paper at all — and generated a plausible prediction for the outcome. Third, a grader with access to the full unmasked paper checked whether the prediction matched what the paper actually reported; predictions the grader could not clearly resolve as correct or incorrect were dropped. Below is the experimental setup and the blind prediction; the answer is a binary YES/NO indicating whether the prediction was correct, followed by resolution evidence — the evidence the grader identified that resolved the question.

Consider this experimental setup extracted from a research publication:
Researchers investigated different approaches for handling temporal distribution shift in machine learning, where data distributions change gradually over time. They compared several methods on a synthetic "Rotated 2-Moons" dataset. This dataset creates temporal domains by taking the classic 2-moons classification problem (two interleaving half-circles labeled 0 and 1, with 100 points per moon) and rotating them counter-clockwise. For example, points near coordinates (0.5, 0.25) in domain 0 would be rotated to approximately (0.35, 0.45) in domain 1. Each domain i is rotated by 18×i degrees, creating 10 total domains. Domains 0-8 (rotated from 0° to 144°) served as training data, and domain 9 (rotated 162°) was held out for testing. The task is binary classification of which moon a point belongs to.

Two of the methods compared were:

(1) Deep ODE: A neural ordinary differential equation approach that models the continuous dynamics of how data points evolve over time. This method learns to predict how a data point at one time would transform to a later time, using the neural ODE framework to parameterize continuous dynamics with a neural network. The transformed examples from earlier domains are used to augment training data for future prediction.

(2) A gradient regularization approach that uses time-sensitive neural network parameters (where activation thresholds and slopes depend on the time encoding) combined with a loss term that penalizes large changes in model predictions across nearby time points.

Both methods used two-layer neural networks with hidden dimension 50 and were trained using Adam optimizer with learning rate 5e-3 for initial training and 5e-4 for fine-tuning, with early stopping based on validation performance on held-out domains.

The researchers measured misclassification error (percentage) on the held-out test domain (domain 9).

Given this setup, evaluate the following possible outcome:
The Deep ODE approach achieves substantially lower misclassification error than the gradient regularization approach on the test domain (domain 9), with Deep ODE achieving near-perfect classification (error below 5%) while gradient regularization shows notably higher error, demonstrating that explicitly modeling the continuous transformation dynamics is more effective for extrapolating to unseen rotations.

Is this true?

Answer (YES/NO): NO